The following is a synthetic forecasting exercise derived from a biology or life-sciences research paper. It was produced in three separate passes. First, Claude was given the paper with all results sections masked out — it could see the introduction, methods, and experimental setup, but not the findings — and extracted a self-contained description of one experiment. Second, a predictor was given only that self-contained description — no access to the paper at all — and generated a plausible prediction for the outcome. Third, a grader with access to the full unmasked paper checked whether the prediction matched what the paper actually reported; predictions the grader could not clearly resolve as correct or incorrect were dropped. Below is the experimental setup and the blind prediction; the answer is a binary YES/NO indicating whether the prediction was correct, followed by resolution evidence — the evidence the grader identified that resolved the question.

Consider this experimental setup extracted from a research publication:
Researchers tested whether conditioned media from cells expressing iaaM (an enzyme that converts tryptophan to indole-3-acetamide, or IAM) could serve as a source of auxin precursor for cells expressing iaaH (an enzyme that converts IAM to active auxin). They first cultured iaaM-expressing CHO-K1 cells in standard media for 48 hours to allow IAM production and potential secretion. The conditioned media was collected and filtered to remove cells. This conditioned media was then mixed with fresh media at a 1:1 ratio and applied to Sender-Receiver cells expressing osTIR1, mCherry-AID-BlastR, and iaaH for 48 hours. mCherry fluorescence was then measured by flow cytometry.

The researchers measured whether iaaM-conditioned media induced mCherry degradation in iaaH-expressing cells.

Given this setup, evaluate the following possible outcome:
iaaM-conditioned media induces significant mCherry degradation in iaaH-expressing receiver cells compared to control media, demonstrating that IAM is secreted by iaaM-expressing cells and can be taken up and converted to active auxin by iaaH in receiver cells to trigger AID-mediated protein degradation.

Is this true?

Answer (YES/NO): YES